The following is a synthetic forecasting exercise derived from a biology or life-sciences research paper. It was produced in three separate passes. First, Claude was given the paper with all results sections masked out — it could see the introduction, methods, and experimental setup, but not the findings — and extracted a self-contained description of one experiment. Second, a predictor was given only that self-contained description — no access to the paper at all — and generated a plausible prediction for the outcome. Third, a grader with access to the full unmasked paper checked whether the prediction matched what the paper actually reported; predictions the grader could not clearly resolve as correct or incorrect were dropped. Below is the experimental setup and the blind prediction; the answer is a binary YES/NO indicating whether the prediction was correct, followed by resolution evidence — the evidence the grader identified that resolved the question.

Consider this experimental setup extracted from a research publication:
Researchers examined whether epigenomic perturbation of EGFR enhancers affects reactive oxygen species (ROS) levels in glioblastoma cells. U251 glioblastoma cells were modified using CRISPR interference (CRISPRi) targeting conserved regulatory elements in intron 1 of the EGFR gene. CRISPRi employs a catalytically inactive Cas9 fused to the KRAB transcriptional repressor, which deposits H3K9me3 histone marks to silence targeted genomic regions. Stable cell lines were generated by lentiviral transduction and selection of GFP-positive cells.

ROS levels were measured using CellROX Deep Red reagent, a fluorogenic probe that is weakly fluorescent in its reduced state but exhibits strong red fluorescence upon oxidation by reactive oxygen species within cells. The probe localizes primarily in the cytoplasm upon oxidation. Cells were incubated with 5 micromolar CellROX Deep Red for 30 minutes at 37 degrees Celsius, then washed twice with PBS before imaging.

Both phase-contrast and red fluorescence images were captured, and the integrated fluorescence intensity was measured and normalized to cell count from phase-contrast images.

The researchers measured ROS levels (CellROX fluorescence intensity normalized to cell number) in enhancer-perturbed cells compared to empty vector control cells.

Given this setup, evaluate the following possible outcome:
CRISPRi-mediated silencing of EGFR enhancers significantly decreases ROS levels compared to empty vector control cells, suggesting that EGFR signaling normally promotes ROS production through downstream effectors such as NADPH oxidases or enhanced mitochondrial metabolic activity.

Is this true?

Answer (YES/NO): NO